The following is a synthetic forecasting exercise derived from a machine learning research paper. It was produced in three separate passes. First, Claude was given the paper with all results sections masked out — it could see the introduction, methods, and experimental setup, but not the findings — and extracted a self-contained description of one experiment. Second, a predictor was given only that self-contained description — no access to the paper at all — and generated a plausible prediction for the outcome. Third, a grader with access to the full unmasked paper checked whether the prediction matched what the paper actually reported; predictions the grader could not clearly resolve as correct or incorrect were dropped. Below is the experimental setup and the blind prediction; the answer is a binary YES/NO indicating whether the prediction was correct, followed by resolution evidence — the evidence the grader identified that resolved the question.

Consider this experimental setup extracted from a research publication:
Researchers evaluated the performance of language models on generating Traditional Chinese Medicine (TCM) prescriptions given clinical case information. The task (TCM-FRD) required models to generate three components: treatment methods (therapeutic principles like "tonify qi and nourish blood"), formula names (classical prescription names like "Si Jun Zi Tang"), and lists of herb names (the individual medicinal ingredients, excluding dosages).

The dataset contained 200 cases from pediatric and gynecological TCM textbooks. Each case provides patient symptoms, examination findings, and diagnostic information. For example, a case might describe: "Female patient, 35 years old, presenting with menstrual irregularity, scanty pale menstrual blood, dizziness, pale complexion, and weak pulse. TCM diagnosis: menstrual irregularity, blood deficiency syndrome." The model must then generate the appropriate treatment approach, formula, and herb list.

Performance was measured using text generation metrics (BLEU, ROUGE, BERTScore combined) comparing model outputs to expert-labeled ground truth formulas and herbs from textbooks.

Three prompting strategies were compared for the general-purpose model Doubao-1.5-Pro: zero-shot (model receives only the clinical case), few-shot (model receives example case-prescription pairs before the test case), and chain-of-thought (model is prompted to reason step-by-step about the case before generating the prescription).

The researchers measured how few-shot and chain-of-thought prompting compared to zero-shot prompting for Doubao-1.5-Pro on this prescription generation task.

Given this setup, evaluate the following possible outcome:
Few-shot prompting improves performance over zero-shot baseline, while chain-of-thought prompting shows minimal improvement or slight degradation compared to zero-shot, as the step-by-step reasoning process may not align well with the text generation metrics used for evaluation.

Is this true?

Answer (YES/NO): NO